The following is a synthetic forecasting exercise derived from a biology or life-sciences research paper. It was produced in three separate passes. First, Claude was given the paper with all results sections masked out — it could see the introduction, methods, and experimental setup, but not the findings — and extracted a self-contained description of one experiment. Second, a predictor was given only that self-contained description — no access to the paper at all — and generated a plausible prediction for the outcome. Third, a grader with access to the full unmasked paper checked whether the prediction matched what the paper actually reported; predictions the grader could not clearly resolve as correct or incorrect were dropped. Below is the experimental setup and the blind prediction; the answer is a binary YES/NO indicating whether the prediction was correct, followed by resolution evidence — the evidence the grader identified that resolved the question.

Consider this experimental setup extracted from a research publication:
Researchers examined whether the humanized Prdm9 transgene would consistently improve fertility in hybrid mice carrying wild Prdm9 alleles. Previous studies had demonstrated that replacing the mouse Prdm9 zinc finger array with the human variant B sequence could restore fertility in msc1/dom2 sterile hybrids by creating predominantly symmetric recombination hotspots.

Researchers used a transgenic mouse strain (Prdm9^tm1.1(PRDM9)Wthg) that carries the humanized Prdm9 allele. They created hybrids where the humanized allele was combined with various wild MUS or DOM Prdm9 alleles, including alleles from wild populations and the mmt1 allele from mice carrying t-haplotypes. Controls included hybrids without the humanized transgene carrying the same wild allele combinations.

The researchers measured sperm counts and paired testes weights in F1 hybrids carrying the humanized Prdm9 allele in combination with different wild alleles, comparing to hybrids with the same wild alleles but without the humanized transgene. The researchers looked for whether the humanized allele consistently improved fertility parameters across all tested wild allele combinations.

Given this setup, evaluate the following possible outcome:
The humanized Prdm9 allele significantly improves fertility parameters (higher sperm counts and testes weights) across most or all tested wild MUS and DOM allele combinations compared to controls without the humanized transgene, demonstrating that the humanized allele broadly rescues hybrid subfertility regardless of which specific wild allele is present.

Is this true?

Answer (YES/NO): NO